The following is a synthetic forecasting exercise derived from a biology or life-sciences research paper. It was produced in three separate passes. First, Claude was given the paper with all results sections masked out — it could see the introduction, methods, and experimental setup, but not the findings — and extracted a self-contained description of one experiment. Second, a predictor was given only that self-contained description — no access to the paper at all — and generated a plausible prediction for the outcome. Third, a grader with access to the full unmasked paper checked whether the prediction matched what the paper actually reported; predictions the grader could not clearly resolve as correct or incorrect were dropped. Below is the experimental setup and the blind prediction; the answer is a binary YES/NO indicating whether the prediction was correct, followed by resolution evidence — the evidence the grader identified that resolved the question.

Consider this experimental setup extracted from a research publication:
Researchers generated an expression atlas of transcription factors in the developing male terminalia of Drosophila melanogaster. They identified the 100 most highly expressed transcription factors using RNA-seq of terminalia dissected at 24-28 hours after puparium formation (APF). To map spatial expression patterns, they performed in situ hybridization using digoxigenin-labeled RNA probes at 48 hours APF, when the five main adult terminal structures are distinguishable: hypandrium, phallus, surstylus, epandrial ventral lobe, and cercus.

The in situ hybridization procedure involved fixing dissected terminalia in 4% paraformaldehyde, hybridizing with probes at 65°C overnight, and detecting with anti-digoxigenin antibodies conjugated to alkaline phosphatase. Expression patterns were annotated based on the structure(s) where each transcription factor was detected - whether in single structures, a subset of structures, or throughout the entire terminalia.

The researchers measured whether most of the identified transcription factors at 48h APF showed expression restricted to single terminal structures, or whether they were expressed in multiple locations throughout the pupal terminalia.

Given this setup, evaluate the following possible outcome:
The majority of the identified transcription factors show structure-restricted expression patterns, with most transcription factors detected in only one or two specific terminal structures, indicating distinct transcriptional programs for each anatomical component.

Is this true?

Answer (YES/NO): NO